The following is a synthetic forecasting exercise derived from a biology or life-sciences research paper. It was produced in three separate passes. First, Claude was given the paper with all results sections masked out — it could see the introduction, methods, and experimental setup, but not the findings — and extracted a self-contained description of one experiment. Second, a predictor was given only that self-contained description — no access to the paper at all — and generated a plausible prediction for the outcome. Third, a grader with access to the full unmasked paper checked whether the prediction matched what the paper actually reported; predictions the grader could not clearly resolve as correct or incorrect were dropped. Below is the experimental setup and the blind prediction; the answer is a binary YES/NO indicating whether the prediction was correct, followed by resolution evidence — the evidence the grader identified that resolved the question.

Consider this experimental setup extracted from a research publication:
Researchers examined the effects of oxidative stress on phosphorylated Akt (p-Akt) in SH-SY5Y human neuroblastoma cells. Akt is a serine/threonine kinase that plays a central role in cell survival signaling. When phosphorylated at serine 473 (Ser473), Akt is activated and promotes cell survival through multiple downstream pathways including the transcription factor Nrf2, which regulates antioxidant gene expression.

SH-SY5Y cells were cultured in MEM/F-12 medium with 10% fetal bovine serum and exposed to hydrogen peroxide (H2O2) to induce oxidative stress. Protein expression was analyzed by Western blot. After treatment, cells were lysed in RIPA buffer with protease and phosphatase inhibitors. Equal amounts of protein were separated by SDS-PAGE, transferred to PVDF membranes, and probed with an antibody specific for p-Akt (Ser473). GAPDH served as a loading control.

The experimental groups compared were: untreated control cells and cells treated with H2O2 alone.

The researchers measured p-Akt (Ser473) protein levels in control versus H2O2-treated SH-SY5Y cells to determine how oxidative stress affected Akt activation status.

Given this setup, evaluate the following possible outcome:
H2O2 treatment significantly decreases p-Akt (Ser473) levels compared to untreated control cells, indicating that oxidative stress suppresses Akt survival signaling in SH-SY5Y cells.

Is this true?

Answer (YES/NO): YES